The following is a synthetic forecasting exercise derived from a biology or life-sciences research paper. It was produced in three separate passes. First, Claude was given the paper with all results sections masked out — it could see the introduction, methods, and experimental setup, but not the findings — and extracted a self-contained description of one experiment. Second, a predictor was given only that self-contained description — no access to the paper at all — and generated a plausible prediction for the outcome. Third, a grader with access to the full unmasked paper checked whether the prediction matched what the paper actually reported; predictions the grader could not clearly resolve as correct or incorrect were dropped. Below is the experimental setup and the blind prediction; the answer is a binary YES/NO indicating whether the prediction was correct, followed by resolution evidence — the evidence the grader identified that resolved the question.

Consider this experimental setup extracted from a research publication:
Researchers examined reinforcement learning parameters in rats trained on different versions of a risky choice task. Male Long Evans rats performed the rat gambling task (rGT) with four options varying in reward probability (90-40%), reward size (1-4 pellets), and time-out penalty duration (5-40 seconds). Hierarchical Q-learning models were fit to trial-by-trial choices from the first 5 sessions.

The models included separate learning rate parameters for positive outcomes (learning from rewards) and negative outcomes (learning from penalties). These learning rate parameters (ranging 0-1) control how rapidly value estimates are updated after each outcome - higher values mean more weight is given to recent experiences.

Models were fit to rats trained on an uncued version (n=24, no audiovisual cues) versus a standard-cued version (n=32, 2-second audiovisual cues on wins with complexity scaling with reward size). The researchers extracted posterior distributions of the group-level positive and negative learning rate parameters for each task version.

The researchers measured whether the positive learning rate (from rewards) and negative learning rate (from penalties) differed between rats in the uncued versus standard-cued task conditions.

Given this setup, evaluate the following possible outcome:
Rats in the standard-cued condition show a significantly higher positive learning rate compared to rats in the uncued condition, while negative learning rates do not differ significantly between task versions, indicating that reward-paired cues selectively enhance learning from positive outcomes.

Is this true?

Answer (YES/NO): NO